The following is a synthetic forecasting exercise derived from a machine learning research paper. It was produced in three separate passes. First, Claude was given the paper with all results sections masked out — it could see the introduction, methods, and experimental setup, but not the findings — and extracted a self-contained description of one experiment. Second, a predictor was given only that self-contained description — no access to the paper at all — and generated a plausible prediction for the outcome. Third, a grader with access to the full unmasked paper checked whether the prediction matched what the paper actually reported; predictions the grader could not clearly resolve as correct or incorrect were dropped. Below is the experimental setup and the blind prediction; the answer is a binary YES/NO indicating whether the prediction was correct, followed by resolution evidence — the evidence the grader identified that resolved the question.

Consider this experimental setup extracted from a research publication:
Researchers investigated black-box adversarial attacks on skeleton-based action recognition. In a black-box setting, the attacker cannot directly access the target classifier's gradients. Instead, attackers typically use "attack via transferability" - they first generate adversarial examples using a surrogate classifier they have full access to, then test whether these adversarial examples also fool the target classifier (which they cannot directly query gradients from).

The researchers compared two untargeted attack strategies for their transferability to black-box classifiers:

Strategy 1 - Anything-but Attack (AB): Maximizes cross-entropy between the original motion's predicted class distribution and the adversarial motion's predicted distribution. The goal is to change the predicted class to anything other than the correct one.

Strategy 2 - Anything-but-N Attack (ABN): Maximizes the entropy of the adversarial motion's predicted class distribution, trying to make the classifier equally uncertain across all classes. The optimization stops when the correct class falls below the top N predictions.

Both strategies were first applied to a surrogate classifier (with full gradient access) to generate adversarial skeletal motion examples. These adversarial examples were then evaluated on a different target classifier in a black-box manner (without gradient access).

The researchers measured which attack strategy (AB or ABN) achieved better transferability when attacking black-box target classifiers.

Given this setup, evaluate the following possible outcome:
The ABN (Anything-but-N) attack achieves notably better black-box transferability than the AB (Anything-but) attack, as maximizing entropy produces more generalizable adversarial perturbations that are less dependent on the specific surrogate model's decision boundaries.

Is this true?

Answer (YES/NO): NO